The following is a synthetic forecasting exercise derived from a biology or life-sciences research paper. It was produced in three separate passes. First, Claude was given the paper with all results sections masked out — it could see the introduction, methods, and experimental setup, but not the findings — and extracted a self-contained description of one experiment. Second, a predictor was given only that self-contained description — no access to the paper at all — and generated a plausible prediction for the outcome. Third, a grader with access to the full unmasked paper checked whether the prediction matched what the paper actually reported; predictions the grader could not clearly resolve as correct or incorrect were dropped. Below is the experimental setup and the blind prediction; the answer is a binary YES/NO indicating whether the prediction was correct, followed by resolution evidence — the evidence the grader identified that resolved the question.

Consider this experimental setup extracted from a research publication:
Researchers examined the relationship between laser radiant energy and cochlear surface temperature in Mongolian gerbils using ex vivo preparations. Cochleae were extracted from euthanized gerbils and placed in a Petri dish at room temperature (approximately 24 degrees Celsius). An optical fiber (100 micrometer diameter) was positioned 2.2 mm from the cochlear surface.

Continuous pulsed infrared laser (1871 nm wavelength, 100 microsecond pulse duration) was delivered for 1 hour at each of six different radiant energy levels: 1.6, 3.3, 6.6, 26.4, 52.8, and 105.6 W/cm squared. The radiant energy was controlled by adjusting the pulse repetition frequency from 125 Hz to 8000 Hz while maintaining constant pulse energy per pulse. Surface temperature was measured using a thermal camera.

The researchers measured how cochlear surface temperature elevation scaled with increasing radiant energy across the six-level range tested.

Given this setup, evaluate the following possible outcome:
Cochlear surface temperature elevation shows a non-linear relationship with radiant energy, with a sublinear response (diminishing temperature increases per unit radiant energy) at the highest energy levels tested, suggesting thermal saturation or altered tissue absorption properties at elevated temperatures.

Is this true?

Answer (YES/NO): YES